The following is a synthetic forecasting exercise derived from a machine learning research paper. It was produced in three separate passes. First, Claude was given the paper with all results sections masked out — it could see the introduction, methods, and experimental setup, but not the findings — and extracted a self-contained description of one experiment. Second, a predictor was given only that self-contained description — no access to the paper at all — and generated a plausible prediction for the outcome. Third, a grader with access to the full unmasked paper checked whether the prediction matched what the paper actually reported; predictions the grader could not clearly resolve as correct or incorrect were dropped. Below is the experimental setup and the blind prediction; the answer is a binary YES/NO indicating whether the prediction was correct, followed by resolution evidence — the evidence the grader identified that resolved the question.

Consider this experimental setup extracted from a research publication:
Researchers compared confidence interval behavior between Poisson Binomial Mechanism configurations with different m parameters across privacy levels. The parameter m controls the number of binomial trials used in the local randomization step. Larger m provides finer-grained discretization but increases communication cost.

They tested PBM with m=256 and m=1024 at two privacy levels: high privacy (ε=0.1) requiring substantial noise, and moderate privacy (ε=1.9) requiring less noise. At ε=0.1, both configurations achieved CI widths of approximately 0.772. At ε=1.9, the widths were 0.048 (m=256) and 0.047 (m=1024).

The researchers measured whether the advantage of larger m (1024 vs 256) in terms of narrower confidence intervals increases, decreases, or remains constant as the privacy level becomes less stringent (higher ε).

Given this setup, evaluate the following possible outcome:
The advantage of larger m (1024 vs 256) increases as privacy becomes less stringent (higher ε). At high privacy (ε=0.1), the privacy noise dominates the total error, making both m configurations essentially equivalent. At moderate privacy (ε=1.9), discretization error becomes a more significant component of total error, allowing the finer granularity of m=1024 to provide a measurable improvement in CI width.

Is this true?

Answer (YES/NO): NO